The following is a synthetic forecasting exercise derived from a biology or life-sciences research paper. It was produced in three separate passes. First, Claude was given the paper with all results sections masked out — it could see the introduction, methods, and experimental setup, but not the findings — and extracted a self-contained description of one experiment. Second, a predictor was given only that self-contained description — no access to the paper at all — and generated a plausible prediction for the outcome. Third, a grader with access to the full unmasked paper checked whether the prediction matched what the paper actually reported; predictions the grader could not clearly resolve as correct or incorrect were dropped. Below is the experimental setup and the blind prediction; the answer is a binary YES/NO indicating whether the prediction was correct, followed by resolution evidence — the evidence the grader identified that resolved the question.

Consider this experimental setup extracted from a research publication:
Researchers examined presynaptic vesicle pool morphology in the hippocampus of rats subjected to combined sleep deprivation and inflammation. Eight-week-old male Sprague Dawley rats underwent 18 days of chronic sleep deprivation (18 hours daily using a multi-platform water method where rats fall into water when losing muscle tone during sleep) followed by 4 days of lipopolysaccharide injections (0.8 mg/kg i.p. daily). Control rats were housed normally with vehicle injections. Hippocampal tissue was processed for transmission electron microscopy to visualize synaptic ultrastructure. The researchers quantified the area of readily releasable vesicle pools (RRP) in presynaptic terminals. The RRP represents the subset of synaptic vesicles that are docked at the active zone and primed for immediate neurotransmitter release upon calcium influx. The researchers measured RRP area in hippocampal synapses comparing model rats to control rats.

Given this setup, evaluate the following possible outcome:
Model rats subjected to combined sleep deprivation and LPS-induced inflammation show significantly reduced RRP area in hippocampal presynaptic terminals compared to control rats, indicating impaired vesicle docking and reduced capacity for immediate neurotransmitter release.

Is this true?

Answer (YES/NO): YES